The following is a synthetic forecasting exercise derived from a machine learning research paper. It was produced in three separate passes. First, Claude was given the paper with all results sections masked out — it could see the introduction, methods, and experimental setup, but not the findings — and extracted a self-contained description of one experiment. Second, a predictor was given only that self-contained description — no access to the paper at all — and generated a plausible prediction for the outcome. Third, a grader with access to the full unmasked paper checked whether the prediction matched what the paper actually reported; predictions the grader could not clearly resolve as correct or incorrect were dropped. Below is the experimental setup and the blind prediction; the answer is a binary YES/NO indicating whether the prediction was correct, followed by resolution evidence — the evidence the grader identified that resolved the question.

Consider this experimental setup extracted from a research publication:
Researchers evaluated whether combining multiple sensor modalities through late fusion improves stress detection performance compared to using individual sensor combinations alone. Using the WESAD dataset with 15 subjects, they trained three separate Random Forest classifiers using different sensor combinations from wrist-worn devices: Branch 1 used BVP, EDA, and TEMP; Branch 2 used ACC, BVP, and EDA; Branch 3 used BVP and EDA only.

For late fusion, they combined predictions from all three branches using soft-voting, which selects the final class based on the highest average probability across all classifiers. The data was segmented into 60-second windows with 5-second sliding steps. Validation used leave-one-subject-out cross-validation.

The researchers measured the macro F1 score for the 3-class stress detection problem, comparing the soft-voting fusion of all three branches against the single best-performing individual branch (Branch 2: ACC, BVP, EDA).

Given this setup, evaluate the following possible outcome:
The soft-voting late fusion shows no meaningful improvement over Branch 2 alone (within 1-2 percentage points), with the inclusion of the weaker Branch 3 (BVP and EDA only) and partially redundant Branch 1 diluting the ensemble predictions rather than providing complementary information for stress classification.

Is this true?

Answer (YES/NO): YES